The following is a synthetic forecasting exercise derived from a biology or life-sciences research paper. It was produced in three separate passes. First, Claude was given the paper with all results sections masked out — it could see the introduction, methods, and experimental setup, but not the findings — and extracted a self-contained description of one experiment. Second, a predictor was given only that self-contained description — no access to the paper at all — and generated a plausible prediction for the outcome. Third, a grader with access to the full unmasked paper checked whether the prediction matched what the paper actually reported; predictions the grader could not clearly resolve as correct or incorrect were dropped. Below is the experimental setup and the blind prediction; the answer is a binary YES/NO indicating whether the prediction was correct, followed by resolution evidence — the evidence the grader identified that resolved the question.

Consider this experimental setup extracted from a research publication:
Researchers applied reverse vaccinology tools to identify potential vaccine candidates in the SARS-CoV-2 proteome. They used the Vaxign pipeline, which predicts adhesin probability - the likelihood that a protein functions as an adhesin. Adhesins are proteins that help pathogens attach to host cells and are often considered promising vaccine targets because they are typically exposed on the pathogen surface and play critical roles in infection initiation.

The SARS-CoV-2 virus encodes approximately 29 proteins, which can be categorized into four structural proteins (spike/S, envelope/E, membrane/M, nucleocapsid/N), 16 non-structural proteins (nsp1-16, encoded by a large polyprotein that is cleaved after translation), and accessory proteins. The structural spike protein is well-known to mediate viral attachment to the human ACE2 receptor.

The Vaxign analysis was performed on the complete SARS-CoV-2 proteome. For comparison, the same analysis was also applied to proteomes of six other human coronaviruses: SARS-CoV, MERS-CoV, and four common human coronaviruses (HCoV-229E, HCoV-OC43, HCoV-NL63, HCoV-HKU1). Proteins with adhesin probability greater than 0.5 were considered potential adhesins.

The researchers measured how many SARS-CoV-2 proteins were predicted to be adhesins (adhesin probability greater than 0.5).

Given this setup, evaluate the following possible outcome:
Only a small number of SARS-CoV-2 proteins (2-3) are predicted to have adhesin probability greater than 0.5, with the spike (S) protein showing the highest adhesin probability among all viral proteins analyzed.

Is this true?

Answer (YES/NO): NO